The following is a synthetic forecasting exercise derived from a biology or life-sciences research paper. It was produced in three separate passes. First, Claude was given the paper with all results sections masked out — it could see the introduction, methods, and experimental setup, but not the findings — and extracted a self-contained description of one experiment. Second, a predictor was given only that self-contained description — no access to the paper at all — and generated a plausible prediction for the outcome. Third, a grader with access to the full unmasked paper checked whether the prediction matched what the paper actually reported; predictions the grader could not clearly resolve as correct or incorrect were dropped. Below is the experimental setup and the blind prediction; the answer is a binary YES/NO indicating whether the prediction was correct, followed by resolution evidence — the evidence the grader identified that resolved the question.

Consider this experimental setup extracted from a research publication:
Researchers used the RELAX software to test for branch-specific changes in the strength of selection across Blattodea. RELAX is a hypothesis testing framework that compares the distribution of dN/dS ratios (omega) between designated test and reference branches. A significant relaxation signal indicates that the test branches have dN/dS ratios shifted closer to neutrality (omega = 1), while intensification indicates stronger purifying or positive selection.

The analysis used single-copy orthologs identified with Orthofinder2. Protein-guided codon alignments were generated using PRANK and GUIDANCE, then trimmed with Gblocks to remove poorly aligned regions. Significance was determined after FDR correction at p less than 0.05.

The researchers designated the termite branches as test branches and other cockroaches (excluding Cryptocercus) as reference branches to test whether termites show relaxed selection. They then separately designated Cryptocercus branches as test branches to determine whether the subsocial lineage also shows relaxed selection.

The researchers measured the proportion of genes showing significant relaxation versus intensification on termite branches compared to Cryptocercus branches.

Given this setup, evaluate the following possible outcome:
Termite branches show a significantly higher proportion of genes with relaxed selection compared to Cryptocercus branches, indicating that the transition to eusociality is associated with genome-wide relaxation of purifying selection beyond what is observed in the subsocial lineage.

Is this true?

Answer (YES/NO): NO